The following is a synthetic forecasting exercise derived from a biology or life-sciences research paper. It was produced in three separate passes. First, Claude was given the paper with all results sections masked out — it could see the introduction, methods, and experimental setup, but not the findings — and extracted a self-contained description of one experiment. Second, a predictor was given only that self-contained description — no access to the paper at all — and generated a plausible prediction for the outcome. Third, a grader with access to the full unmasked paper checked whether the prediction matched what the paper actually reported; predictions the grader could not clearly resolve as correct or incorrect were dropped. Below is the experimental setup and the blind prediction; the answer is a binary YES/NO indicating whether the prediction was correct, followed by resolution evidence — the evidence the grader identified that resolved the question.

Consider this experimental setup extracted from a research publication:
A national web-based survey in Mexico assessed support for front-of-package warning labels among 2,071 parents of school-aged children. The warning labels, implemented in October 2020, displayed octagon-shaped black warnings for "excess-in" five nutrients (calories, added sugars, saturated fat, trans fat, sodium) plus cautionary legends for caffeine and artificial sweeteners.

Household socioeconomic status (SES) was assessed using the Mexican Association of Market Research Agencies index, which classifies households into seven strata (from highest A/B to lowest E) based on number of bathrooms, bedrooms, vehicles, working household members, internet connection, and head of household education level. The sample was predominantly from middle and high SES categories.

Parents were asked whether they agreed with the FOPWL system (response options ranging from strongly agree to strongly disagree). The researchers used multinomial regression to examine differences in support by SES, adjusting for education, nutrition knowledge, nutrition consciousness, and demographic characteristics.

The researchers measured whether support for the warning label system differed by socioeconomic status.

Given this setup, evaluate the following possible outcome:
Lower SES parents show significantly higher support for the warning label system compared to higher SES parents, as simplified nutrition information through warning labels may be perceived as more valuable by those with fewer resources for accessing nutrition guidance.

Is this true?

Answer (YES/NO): NO